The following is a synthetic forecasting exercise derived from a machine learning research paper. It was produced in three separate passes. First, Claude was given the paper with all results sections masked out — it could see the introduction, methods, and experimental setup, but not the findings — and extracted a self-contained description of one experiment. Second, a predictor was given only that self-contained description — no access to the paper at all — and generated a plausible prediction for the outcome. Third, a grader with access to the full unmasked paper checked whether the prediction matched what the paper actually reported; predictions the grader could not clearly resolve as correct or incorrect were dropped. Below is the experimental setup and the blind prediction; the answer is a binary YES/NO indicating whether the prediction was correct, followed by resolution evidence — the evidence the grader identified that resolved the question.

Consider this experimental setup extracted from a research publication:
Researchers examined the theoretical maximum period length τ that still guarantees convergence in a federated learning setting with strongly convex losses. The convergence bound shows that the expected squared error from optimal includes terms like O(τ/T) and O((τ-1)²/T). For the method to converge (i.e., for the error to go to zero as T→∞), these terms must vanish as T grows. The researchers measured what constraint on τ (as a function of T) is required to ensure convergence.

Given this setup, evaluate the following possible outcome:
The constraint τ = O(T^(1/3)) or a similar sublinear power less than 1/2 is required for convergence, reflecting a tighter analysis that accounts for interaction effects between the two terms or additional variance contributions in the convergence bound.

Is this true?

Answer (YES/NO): NO